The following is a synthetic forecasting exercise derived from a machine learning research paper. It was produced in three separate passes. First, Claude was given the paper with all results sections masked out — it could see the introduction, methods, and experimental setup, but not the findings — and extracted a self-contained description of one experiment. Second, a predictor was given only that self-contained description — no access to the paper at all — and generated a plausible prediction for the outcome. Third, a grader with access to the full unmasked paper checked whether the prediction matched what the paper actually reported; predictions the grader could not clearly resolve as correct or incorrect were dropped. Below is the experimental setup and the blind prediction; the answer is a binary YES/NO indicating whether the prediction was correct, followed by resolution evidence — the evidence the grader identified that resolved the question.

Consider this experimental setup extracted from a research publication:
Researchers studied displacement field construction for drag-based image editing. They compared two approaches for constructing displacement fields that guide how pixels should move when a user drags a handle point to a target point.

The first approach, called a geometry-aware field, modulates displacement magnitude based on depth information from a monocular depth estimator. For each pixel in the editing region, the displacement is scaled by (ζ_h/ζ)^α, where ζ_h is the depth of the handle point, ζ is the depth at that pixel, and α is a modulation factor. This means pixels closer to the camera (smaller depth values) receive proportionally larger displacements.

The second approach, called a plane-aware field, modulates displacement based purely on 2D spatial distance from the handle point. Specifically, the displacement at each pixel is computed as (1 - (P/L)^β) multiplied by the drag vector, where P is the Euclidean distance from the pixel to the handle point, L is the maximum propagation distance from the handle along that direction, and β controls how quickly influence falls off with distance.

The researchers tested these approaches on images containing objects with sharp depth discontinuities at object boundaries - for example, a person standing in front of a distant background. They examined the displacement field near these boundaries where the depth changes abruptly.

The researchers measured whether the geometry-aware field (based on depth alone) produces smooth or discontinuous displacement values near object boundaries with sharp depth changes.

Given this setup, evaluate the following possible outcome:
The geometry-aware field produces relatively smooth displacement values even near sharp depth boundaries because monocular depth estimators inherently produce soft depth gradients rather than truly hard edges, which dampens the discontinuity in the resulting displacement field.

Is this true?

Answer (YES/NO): NO